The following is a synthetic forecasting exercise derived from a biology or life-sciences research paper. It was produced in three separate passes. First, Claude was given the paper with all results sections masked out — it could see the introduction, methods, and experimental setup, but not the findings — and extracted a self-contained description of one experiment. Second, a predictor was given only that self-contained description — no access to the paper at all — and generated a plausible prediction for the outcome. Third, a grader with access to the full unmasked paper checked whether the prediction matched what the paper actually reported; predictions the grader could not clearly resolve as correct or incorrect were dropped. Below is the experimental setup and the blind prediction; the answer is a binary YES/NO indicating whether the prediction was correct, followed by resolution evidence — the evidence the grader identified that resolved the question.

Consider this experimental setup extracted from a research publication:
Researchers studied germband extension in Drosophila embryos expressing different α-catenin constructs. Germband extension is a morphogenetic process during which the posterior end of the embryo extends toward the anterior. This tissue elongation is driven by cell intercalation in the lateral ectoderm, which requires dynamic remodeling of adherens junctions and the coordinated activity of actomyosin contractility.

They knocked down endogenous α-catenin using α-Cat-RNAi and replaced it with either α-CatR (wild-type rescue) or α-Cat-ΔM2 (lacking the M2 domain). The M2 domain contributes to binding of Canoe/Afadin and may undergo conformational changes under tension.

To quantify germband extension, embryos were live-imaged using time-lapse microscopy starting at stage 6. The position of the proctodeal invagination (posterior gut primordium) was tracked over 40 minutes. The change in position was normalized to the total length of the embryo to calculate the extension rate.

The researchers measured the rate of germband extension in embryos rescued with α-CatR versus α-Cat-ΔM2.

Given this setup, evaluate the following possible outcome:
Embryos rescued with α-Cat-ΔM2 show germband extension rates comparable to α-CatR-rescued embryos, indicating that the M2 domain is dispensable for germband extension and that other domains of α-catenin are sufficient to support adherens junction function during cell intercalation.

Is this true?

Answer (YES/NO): NO